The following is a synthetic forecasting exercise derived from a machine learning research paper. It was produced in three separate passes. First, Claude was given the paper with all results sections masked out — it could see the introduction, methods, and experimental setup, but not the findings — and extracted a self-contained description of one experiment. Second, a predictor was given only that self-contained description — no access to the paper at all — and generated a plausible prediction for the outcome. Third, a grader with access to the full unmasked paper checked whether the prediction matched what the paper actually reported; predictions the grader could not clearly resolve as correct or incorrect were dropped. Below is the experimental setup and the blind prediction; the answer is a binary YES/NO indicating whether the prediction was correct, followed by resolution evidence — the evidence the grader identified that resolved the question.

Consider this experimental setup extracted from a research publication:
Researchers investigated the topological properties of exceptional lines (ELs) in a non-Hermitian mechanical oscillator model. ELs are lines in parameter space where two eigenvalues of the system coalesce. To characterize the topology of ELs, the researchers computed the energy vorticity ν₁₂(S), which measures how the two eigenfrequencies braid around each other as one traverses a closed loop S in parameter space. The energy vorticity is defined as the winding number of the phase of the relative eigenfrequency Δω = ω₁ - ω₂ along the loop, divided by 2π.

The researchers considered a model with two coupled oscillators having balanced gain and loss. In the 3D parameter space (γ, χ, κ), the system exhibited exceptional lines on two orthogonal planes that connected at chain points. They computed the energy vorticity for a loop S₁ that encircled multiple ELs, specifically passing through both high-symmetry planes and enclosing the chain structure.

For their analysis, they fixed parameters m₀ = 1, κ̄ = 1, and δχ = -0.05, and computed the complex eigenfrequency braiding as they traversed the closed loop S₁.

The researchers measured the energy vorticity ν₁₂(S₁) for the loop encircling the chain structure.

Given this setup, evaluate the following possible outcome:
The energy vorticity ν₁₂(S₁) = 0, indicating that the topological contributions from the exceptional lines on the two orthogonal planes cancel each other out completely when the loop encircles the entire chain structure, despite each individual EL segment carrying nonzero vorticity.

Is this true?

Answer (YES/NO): NO